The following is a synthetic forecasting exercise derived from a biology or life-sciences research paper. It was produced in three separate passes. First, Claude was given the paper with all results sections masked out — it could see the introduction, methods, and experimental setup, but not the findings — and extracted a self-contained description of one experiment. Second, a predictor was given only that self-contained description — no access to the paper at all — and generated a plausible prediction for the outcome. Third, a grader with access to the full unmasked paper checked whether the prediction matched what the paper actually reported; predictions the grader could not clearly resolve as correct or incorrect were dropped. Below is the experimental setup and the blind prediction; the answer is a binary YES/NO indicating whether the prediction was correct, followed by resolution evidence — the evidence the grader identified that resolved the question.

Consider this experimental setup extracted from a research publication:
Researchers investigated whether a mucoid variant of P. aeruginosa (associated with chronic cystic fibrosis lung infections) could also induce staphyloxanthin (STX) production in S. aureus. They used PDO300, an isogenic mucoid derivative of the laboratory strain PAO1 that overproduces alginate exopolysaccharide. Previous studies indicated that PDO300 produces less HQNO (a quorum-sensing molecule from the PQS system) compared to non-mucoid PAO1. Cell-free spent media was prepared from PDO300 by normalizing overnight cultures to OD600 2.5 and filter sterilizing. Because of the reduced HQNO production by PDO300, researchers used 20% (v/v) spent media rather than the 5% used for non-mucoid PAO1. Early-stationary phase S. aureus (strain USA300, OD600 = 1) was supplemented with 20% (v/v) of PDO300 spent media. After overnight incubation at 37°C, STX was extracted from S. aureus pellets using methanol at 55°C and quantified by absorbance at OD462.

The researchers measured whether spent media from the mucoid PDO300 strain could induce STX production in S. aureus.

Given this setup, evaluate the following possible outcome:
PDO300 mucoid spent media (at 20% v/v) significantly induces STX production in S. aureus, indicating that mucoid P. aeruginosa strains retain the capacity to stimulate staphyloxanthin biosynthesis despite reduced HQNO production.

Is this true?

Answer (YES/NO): YES